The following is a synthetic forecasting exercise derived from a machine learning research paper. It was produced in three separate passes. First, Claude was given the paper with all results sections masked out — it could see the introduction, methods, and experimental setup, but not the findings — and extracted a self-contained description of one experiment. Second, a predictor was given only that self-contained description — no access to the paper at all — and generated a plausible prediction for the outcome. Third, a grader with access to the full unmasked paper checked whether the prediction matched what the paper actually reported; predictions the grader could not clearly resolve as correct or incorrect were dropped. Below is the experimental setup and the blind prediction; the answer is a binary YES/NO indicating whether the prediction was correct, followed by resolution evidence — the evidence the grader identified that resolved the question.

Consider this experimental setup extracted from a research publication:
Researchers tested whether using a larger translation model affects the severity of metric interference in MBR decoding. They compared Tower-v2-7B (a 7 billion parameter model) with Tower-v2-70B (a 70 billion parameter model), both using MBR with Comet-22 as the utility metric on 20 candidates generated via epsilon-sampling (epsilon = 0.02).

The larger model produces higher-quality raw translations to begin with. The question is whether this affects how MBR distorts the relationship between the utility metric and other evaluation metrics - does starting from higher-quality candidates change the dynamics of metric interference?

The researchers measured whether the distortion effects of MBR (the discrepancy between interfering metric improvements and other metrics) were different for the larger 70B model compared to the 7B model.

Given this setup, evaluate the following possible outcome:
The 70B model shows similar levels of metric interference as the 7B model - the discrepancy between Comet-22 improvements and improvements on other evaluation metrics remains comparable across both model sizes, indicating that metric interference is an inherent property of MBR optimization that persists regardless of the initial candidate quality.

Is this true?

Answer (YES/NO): YES